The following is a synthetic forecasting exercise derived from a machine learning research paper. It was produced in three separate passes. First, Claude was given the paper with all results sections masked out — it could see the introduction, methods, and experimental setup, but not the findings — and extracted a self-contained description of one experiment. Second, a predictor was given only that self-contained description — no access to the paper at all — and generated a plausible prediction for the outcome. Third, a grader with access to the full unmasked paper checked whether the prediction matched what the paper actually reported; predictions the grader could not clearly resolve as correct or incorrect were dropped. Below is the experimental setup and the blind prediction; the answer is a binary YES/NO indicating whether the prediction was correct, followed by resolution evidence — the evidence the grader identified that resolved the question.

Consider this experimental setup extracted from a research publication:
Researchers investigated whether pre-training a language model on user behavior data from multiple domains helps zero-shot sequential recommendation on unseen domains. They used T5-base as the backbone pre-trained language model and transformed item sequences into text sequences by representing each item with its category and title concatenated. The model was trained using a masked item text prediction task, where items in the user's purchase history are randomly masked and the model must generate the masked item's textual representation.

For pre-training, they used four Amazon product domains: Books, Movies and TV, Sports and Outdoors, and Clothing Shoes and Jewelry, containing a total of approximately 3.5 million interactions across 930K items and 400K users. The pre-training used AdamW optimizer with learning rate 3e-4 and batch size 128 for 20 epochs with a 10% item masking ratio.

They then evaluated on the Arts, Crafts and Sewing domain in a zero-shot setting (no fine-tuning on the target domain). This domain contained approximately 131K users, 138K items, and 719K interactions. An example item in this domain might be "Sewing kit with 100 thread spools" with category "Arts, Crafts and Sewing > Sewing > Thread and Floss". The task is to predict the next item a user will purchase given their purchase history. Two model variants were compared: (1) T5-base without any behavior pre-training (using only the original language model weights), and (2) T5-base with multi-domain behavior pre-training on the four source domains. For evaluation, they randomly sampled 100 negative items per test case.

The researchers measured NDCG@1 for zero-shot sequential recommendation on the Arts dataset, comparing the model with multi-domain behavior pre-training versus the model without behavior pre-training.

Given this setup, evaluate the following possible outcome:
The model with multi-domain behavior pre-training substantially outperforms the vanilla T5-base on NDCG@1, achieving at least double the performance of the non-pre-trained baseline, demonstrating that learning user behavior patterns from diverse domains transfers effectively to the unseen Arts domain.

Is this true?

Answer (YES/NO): NO